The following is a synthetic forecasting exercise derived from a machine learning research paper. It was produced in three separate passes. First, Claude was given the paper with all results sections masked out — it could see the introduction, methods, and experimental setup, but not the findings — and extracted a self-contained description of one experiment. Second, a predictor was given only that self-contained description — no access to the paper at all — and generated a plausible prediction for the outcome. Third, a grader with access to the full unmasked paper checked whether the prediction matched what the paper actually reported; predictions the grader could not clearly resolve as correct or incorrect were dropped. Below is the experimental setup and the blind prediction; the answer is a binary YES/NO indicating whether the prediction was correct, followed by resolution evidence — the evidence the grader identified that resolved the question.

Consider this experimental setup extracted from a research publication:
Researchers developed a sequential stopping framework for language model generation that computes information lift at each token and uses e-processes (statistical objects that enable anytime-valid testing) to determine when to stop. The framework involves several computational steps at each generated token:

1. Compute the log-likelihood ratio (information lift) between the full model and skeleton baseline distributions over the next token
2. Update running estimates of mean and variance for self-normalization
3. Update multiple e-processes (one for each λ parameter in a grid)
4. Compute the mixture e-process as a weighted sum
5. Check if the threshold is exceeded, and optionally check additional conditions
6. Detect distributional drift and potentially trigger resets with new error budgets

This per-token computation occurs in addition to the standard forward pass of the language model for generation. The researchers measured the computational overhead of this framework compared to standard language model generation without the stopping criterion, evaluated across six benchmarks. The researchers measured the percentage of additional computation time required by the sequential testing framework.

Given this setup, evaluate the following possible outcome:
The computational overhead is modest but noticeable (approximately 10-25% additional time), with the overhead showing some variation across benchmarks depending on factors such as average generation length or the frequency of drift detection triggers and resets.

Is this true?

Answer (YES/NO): NO